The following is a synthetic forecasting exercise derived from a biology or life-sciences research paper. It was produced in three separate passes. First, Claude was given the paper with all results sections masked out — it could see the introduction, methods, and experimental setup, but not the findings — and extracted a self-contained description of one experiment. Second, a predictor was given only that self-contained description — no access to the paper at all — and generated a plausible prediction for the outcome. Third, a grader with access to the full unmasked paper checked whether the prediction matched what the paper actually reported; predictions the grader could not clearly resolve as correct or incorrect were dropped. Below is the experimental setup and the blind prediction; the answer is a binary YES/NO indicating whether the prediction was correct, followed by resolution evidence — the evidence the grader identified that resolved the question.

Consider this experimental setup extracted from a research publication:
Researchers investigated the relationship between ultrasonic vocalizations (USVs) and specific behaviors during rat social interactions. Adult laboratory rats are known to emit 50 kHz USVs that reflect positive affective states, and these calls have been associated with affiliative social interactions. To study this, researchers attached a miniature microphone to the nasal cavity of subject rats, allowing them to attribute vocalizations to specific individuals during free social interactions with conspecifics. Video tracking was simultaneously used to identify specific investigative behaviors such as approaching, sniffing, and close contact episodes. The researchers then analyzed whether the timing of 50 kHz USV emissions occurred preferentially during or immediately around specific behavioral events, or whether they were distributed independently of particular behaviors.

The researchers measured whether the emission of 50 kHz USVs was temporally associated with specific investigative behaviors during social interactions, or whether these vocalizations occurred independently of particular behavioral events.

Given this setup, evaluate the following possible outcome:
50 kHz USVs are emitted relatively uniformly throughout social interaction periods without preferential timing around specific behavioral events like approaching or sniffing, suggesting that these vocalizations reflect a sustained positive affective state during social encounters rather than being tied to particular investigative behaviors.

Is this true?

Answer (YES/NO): NO